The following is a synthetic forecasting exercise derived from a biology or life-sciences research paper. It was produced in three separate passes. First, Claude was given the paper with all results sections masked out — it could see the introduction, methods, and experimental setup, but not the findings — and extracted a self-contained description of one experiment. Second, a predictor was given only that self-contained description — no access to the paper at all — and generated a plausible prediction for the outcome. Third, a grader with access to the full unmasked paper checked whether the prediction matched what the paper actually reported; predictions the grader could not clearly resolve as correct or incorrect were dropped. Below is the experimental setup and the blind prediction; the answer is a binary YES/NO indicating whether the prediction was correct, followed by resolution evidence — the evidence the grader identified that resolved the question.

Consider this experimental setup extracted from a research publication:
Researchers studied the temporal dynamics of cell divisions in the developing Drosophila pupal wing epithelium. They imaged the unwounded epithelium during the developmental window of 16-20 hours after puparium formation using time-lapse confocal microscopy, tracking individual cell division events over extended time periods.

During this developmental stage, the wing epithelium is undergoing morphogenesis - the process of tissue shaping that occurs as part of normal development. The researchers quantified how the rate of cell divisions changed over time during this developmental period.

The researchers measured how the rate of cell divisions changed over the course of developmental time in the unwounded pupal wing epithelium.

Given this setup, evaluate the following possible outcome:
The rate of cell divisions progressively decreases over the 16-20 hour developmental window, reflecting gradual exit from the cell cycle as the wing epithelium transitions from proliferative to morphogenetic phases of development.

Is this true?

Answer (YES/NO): YES